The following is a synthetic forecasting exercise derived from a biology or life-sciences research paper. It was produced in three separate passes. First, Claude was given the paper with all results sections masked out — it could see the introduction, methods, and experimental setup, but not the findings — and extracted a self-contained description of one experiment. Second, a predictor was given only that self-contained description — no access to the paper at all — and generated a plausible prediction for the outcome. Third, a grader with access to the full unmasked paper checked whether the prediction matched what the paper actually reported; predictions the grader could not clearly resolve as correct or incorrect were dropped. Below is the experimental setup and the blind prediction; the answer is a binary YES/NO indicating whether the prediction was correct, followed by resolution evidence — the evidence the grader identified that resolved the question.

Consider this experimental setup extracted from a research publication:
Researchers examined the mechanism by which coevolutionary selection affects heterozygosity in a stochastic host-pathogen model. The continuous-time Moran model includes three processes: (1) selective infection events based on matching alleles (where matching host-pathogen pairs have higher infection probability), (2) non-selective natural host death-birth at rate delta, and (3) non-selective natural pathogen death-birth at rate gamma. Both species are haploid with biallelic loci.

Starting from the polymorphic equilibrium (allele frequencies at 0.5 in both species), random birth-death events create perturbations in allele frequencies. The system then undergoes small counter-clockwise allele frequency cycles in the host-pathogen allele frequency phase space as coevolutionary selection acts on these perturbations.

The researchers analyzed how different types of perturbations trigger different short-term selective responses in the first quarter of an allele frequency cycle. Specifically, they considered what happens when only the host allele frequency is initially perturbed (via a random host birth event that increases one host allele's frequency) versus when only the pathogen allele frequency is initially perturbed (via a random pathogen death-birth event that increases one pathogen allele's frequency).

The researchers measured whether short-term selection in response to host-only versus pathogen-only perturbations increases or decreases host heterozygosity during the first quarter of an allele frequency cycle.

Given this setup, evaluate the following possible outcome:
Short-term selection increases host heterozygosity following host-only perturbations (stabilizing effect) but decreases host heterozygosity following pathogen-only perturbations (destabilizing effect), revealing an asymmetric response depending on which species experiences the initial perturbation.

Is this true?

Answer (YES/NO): YES